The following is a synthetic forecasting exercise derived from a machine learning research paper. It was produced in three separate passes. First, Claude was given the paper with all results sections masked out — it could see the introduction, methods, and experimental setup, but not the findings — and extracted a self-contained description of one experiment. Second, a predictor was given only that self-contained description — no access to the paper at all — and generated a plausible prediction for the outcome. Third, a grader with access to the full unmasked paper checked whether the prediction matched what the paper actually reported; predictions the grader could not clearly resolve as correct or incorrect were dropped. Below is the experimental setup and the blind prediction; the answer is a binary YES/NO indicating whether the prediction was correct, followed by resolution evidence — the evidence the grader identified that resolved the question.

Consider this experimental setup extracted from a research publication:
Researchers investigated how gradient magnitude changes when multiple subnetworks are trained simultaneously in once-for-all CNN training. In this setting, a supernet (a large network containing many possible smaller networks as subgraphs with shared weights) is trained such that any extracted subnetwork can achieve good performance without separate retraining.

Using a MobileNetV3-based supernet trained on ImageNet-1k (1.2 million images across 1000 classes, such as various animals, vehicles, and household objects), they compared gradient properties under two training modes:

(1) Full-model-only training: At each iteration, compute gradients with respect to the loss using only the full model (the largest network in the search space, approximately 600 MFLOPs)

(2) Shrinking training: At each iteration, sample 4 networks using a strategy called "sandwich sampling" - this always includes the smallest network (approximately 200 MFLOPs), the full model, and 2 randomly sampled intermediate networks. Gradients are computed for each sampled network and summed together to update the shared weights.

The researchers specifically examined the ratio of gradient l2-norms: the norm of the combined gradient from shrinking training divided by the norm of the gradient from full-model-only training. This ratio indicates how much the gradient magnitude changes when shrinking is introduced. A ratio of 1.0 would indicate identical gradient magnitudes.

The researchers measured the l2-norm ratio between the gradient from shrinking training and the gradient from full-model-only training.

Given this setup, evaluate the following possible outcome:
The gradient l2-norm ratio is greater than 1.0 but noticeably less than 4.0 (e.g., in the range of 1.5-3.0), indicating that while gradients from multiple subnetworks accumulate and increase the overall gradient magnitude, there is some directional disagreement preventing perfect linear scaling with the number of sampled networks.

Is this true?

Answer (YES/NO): NO